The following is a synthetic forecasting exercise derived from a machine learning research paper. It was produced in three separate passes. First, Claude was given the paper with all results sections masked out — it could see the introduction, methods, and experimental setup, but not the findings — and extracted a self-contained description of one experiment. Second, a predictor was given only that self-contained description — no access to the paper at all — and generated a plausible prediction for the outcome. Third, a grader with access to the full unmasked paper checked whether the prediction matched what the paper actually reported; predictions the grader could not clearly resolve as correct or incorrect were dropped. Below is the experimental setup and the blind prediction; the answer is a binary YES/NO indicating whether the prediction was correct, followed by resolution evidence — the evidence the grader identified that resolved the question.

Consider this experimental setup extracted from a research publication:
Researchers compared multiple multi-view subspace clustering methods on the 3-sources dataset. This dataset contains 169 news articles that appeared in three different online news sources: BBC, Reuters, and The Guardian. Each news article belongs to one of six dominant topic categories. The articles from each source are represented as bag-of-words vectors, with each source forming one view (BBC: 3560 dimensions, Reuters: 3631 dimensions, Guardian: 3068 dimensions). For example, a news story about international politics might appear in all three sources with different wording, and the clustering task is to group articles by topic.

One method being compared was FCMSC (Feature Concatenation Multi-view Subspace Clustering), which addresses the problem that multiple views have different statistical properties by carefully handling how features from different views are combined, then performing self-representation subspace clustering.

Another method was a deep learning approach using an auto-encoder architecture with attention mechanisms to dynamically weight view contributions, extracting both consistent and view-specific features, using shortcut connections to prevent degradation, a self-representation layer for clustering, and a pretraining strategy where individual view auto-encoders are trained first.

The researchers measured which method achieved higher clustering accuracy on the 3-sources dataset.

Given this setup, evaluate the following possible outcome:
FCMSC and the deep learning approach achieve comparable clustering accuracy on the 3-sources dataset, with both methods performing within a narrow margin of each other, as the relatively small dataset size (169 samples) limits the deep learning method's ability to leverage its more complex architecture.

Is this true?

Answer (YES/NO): NO